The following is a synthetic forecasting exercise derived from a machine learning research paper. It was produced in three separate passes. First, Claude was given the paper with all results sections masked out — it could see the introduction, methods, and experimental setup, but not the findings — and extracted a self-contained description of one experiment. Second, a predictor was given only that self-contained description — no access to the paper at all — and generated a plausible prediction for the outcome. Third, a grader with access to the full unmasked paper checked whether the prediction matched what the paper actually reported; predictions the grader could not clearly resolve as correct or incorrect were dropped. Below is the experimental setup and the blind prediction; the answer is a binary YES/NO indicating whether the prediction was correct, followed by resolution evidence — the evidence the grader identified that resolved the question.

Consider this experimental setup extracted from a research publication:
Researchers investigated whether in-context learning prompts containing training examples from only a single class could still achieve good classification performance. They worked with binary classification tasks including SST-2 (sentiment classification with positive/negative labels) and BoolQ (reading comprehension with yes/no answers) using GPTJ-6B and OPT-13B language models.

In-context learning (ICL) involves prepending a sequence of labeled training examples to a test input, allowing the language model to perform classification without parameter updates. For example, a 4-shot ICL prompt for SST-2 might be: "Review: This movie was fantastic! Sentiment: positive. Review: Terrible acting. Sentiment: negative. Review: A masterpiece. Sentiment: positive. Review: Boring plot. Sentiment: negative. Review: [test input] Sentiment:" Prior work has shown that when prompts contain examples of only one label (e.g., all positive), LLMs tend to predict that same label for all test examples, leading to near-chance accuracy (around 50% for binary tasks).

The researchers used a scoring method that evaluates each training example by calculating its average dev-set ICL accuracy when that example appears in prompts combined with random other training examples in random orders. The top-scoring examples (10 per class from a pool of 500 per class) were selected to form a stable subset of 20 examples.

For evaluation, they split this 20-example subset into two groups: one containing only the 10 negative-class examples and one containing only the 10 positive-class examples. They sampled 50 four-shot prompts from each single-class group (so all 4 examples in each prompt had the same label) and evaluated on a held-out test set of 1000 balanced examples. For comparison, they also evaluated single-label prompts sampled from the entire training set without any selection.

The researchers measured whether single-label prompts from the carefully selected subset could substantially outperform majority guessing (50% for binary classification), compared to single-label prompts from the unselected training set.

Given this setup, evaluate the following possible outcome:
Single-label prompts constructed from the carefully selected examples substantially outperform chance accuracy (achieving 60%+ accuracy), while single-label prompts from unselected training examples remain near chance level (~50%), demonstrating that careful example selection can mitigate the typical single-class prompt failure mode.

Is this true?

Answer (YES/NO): YES